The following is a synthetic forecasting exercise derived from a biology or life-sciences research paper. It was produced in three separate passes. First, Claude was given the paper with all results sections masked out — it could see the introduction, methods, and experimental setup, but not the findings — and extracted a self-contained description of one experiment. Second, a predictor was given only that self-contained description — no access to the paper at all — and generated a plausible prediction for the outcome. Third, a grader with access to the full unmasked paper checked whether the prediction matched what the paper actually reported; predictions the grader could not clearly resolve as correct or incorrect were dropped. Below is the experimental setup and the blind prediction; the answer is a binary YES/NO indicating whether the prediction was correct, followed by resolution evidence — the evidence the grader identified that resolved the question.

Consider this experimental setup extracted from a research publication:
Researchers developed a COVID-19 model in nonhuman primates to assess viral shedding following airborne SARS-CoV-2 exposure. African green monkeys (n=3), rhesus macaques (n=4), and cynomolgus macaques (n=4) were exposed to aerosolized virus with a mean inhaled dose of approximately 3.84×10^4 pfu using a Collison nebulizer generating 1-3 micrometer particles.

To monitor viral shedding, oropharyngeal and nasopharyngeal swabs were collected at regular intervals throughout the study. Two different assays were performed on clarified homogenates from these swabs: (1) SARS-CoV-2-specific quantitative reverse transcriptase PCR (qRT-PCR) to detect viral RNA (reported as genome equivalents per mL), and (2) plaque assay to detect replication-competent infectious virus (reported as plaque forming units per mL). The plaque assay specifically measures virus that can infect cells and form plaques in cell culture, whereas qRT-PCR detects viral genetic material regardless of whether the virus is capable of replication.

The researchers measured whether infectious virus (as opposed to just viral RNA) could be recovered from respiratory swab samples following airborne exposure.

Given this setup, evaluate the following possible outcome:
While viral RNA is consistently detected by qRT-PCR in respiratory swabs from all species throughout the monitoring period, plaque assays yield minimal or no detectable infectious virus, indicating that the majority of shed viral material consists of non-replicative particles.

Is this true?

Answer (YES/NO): NO